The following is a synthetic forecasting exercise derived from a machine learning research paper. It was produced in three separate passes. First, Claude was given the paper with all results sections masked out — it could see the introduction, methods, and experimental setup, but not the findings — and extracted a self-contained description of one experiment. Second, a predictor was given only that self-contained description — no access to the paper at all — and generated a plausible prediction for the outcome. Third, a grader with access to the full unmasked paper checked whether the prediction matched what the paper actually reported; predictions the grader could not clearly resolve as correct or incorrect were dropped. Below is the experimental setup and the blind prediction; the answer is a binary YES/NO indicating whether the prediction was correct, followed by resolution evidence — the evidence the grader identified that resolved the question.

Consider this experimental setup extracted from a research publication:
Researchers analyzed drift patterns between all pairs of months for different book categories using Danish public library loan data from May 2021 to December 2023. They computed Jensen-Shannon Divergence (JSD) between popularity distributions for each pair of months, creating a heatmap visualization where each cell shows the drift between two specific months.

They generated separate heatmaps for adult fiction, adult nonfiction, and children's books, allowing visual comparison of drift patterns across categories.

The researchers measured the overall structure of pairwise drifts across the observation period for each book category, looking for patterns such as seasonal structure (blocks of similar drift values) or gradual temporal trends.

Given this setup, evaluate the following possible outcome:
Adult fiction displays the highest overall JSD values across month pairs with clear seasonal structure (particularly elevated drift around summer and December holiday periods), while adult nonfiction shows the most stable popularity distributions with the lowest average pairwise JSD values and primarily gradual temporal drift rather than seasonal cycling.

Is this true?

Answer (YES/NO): NO